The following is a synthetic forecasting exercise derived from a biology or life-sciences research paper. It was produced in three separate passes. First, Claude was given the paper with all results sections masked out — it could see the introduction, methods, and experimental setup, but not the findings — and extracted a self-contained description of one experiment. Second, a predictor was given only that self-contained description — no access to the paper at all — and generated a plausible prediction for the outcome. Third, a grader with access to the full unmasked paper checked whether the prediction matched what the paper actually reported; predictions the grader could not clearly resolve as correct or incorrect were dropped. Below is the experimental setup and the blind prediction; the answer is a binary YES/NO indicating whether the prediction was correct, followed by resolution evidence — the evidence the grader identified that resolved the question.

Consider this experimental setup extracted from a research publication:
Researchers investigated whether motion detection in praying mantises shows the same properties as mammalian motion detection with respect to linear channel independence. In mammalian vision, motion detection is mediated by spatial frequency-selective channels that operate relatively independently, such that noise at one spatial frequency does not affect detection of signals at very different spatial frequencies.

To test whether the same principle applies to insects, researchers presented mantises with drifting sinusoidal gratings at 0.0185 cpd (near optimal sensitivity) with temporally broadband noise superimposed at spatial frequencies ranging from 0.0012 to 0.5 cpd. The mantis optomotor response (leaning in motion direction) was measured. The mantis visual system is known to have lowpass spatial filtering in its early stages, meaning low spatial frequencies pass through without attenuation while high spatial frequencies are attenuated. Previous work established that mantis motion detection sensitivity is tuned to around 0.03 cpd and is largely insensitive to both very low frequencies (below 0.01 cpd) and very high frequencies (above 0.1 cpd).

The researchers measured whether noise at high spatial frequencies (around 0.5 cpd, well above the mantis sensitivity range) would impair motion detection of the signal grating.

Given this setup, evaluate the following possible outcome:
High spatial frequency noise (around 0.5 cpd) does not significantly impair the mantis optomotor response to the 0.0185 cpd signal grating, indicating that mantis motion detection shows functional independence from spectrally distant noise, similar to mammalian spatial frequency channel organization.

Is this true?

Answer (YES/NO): NO